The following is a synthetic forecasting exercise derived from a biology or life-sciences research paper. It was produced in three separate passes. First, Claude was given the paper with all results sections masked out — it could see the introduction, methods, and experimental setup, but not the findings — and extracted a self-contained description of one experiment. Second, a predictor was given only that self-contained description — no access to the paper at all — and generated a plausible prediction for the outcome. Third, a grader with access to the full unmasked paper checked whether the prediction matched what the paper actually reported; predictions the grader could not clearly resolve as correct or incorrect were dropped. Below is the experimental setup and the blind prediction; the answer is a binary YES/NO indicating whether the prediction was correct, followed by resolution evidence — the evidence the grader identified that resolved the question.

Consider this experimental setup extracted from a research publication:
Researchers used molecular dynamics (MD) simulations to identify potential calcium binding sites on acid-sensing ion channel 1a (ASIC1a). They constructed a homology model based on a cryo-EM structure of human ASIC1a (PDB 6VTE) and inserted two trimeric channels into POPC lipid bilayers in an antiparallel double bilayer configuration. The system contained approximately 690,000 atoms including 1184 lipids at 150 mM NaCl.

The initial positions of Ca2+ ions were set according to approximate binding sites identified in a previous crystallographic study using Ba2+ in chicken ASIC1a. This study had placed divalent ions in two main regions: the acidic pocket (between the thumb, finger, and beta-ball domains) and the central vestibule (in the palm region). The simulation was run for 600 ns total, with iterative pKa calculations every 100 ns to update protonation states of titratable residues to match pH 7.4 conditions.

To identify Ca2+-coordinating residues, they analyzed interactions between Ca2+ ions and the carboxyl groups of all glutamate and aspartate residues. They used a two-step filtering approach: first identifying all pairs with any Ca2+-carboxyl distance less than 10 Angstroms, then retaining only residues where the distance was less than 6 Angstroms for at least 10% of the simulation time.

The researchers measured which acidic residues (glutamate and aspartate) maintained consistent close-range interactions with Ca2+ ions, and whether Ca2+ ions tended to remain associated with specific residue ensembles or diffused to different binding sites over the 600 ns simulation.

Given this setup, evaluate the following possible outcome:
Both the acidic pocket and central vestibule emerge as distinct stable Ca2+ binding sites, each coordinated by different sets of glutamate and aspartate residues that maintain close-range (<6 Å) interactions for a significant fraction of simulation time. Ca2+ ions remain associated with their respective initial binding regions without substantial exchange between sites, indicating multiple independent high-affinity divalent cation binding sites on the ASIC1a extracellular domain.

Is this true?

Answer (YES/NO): NO